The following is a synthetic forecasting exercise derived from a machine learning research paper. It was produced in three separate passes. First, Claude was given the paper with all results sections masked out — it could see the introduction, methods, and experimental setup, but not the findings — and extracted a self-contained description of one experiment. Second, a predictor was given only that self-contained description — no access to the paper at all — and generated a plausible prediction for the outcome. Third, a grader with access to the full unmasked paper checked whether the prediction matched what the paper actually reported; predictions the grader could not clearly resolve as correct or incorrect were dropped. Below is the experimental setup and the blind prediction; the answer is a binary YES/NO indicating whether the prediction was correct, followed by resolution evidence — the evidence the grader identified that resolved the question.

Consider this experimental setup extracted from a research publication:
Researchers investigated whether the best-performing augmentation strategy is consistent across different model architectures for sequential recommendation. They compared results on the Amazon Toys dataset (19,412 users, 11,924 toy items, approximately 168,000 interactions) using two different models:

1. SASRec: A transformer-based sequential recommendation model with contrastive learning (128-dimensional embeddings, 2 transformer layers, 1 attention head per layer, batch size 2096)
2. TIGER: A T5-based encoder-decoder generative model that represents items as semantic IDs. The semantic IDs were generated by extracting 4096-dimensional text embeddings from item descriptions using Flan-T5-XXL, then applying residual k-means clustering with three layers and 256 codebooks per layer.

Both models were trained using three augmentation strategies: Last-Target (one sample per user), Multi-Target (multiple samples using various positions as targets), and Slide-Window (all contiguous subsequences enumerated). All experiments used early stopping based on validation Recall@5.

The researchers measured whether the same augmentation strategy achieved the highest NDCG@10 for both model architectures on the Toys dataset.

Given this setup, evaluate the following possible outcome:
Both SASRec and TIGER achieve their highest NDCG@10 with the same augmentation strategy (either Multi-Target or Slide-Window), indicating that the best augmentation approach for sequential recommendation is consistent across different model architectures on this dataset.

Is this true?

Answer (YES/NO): YES